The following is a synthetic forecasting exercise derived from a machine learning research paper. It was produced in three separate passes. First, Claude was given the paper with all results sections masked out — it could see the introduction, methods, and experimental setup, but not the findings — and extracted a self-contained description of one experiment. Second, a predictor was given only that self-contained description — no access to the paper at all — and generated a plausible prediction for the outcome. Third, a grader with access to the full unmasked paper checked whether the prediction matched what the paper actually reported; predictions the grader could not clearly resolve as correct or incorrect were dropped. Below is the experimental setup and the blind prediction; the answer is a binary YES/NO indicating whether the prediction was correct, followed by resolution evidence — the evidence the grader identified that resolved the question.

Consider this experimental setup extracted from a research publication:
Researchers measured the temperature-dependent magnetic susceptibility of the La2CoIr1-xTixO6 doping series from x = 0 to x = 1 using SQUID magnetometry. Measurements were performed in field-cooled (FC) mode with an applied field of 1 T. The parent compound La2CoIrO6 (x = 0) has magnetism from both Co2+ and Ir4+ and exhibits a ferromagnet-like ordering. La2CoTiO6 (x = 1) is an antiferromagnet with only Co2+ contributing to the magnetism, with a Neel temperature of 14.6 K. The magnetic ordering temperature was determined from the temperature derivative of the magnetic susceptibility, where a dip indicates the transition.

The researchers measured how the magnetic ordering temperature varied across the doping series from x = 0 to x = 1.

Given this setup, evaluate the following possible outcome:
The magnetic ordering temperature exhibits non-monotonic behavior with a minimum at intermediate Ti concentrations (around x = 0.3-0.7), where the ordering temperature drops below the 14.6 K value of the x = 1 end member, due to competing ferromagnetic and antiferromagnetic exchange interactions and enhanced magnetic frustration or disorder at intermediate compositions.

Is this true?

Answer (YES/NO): NO